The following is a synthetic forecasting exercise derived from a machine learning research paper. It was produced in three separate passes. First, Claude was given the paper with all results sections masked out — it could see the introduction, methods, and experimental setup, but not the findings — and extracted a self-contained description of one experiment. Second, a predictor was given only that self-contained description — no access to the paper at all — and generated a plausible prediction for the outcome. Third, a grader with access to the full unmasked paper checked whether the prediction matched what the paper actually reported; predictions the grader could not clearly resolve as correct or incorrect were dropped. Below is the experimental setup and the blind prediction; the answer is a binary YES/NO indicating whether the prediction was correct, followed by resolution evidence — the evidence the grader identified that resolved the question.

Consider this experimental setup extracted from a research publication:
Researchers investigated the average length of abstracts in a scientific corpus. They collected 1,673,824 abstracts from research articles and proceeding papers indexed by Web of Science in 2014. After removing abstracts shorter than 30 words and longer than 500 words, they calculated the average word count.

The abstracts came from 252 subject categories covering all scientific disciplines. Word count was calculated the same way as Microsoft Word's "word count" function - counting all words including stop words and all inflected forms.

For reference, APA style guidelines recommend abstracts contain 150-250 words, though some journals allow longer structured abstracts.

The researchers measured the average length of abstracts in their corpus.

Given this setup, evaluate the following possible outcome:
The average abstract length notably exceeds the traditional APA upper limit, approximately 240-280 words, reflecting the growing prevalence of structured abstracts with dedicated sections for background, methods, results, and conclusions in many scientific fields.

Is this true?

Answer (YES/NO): NO